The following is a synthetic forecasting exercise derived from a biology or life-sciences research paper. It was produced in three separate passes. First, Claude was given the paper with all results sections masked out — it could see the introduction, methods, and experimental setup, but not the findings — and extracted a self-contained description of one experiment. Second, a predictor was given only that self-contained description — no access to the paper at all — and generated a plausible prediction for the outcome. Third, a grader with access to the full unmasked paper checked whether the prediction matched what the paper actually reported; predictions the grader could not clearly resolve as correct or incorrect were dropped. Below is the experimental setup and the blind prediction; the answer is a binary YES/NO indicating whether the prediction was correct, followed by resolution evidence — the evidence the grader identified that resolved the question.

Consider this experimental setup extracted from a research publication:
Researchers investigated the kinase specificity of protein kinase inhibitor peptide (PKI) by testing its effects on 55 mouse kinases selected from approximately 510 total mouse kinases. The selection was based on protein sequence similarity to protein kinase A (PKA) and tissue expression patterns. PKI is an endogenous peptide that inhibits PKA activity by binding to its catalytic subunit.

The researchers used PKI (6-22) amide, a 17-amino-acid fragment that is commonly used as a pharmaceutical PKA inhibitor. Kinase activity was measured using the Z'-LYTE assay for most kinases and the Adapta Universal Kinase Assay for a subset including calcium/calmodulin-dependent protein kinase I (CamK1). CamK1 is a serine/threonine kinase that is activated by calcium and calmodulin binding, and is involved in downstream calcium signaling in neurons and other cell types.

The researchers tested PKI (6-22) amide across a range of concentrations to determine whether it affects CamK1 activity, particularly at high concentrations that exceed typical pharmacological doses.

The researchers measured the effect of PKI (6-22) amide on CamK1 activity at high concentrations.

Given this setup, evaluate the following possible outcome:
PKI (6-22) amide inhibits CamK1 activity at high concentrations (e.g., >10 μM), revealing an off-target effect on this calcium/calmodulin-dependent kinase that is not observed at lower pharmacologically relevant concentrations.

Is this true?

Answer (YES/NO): NO